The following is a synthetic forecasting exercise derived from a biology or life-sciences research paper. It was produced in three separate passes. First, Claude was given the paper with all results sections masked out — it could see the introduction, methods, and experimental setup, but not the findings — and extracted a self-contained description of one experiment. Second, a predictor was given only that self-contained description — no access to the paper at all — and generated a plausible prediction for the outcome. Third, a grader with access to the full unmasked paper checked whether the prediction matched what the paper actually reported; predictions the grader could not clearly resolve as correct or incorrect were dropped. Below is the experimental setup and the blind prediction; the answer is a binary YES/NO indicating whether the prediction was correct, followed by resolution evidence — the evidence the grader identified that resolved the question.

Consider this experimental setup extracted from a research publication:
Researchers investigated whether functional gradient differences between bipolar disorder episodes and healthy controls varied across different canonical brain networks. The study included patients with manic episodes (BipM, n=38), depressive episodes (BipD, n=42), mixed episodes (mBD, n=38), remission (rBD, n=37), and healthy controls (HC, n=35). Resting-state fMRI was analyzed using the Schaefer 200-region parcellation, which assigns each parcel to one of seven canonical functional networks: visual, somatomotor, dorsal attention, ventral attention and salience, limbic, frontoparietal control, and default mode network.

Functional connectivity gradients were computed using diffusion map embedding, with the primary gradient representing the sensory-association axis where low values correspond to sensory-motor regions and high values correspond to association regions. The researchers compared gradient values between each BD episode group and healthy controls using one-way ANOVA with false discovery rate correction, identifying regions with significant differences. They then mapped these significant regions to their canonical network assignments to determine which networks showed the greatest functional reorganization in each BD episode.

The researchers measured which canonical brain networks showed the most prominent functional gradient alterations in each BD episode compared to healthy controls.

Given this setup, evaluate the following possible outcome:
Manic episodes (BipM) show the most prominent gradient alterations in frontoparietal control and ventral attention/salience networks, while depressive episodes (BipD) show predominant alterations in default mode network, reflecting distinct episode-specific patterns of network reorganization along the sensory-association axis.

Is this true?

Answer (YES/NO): NO